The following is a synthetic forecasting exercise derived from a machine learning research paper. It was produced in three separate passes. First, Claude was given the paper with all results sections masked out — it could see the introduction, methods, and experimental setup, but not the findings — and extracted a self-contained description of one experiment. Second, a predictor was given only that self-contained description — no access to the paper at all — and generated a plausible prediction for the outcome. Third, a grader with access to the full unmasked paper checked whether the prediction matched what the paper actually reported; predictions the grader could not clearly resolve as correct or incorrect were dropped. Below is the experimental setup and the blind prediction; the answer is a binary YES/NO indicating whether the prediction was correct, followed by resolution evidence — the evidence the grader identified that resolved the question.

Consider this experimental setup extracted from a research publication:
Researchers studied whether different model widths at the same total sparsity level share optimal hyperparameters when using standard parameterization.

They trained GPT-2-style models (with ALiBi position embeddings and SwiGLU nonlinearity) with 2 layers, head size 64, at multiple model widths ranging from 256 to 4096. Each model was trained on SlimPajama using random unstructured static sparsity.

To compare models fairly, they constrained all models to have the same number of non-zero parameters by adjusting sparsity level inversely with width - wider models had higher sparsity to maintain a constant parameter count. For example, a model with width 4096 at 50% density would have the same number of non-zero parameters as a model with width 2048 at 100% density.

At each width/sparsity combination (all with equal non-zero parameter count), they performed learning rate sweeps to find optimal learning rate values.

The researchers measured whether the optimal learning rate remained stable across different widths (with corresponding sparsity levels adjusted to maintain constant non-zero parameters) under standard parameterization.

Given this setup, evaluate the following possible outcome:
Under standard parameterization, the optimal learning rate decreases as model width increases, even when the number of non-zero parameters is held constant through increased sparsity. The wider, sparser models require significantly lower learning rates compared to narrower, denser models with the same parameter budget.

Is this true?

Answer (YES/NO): NO